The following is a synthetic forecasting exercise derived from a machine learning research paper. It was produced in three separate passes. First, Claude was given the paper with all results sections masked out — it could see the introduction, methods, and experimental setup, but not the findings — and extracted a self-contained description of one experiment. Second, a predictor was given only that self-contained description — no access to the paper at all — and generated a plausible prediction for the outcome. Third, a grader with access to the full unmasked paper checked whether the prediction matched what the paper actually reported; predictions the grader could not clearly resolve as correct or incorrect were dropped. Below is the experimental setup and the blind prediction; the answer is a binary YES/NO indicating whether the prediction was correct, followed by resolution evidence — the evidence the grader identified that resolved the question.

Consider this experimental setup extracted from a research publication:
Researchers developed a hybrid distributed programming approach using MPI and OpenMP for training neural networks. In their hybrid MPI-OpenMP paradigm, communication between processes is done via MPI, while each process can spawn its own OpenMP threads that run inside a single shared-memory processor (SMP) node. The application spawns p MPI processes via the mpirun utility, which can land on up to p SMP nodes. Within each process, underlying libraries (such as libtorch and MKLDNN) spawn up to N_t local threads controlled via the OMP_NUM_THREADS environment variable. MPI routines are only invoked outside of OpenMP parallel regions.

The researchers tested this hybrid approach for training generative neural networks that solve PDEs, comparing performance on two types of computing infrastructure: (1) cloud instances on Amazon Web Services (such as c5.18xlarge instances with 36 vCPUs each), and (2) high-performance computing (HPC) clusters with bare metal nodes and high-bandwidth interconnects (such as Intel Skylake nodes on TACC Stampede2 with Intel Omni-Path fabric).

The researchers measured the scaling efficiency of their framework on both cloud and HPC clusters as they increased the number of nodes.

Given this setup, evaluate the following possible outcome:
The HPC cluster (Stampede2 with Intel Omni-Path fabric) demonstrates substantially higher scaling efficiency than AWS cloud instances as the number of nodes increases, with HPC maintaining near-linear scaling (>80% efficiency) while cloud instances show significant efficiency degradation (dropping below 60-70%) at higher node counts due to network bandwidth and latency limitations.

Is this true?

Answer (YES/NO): NO